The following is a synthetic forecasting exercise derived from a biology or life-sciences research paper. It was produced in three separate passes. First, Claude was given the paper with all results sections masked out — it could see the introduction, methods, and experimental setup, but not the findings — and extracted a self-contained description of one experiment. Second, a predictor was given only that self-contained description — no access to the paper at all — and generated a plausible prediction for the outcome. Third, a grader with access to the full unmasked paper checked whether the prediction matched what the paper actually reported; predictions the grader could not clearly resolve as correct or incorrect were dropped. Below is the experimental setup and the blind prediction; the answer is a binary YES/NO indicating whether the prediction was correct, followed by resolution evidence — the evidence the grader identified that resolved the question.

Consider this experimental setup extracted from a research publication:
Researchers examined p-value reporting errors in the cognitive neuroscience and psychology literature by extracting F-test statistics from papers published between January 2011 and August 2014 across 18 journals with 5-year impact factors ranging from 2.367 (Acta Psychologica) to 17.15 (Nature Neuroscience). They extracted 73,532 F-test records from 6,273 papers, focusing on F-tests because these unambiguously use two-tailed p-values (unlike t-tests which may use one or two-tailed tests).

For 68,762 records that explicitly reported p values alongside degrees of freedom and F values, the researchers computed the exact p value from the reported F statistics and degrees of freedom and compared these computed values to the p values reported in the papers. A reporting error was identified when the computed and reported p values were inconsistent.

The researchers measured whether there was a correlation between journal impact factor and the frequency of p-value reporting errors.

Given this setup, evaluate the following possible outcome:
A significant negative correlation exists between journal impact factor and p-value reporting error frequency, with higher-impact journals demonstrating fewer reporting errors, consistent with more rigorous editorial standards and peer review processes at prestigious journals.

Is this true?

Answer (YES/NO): NO